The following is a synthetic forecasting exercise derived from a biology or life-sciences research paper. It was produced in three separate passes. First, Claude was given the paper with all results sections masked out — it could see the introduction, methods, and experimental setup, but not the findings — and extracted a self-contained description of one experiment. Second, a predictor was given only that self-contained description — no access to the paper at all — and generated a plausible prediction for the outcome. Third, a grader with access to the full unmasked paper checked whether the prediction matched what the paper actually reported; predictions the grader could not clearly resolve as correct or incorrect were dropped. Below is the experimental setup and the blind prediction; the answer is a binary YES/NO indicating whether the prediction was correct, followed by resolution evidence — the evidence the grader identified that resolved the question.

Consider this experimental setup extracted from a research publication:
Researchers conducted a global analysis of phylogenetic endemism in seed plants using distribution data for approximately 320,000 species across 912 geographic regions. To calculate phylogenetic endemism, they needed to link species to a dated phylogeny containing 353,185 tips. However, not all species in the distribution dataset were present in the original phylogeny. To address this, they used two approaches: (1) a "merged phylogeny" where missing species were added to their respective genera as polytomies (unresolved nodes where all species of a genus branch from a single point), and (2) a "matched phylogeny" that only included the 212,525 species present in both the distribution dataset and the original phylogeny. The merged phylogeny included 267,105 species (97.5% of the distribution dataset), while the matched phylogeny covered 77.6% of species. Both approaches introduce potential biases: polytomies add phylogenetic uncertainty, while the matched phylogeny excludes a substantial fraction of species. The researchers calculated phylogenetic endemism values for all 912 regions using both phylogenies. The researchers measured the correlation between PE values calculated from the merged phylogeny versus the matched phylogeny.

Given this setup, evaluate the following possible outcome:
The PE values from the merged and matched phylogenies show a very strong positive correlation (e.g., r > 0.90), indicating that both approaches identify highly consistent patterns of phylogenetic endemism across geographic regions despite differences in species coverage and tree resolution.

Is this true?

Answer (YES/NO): YES